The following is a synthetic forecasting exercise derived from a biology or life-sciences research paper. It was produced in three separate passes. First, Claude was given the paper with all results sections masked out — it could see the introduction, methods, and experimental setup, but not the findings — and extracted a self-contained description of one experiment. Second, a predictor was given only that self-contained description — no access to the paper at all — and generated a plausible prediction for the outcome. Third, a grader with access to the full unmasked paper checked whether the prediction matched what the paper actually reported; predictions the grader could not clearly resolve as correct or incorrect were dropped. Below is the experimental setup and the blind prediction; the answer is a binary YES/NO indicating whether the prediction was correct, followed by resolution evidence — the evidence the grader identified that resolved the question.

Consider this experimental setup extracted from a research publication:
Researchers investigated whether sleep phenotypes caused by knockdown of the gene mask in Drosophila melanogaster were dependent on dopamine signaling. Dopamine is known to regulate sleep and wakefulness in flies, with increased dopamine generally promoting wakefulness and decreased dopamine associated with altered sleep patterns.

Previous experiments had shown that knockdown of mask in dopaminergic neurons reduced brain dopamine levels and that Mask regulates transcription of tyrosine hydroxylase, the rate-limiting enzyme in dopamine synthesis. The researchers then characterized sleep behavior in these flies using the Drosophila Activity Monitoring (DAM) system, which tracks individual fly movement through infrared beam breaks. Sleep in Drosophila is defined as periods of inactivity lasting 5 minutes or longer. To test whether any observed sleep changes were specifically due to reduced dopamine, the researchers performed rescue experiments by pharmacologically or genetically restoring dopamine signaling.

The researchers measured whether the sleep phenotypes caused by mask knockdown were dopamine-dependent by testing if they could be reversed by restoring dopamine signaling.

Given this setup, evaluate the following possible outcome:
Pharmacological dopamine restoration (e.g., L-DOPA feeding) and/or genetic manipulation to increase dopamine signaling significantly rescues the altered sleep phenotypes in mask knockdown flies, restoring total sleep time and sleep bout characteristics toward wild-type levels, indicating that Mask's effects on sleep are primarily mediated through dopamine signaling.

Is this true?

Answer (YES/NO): NO